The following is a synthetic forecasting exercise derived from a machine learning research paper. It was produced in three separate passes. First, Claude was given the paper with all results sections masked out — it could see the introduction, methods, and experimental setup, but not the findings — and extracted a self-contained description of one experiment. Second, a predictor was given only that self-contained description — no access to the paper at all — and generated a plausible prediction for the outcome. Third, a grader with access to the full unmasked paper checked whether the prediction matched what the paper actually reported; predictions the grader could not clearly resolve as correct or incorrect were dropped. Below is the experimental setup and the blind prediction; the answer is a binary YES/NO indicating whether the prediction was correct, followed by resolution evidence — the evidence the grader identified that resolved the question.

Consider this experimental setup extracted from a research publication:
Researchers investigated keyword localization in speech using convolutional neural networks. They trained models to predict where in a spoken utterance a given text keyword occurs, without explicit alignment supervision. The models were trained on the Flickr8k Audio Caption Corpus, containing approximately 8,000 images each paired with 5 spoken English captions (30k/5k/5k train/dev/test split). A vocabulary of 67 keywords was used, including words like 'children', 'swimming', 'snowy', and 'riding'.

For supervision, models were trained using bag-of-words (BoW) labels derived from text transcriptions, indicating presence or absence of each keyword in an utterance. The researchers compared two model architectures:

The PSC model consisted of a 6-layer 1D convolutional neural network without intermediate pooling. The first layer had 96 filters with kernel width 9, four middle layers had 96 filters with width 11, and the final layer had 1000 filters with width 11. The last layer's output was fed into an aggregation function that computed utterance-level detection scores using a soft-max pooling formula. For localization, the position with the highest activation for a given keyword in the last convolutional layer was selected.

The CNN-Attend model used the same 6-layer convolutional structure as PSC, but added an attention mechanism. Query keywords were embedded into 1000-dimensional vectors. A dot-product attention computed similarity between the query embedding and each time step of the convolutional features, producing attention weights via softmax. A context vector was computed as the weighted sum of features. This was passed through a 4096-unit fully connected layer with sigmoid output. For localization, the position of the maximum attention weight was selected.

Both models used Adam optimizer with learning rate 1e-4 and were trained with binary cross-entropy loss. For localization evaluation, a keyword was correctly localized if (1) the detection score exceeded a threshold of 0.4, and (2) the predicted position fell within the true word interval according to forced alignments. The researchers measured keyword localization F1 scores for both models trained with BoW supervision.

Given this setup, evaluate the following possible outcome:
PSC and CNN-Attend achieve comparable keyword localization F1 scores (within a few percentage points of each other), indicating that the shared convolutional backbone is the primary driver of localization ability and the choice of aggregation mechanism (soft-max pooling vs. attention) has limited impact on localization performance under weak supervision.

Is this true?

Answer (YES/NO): NO